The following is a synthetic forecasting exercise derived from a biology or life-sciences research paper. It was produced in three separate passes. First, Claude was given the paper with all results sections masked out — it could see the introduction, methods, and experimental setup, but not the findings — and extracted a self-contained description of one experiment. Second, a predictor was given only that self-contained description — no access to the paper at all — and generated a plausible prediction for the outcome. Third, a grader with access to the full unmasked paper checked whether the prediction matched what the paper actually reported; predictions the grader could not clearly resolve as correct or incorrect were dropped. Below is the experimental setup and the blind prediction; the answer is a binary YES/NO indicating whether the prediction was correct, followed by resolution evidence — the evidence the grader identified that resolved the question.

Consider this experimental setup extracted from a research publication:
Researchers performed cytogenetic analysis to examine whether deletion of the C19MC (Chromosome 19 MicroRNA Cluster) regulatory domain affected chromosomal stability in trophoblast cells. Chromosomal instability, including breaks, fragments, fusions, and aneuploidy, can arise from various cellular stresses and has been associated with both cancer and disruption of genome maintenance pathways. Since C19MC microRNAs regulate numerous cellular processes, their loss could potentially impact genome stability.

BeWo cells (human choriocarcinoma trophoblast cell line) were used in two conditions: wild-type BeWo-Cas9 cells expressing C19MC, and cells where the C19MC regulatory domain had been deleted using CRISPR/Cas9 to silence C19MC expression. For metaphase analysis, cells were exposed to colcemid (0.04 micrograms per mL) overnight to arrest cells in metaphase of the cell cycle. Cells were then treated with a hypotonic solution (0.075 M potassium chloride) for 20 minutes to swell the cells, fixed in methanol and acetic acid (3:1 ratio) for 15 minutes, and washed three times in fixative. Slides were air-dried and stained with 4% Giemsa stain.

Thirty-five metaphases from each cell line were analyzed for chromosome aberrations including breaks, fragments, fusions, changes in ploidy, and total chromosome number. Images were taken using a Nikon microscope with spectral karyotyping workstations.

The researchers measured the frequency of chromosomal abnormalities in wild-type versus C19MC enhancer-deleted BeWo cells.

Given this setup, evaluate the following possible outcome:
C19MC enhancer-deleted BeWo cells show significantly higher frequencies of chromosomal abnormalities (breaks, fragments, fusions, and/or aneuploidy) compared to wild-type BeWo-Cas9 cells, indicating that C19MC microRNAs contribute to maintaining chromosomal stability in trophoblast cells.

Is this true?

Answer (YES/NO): NO